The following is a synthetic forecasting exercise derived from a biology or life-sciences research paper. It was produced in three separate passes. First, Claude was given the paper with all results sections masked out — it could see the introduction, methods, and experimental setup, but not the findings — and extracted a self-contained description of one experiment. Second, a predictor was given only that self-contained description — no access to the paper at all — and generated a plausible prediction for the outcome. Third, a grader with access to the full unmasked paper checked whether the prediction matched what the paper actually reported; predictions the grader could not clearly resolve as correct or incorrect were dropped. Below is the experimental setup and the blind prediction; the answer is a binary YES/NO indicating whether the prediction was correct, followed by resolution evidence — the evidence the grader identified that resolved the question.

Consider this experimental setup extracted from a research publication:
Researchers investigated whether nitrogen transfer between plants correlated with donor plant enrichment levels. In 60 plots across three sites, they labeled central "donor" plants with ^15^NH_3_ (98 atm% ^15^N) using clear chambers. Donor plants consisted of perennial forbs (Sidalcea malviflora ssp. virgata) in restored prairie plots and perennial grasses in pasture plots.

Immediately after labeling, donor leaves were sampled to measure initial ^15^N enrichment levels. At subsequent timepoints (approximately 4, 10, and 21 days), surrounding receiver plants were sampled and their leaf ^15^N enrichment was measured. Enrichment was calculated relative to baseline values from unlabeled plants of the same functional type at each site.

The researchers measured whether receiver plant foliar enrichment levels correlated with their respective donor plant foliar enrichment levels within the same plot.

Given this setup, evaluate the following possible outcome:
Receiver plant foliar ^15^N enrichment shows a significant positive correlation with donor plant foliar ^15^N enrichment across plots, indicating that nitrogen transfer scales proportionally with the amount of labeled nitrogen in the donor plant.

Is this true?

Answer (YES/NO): NO